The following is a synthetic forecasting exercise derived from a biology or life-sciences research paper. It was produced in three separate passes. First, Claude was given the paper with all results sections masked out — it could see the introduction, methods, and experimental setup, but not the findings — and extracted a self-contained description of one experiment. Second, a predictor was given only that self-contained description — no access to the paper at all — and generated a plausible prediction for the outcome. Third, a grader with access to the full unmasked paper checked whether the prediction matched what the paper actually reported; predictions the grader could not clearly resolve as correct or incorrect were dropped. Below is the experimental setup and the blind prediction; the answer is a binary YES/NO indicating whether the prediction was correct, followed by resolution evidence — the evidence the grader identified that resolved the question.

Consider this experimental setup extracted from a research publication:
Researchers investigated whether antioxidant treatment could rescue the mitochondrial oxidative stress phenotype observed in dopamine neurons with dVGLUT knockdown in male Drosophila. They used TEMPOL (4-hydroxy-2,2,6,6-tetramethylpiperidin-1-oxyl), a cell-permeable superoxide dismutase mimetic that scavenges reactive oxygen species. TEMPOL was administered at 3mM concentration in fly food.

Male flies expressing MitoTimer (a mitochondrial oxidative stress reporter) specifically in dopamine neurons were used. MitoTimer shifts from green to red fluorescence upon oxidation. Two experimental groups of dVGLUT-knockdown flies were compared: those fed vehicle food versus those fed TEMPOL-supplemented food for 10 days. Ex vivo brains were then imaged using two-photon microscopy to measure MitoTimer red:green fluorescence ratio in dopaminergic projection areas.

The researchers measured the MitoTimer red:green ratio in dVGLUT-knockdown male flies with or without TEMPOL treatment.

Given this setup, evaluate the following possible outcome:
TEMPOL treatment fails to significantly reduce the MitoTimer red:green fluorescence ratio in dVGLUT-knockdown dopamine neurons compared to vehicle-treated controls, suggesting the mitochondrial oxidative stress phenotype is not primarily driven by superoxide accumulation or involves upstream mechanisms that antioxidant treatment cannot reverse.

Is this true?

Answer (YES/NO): NO